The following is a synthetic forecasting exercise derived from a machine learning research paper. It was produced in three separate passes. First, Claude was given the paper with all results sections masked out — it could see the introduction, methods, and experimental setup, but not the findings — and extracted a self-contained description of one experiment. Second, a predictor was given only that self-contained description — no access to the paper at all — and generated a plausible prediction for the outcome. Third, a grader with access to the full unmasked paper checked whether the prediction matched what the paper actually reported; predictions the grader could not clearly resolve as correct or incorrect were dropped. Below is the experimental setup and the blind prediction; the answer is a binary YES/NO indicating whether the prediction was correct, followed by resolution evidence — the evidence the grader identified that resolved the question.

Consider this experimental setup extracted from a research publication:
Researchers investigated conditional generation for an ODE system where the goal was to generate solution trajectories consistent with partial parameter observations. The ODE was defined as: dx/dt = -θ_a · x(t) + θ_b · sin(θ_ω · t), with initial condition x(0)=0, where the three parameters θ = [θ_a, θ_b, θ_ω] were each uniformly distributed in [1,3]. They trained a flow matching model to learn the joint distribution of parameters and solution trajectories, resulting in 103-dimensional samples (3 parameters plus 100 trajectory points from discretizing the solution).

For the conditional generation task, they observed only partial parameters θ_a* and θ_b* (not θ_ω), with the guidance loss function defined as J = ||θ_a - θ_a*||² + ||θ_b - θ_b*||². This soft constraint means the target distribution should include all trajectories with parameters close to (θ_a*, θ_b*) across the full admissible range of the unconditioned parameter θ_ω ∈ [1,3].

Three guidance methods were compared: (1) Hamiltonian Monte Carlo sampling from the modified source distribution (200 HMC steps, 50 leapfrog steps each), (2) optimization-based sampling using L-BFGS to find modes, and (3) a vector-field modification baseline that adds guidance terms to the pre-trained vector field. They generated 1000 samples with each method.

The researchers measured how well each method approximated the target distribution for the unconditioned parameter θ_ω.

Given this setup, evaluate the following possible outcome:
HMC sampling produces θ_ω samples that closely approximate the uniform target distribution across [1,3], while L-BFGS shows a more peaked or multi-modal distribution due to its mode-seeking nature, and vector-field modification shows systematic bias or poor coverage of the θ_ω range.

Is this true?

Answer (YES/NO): NO